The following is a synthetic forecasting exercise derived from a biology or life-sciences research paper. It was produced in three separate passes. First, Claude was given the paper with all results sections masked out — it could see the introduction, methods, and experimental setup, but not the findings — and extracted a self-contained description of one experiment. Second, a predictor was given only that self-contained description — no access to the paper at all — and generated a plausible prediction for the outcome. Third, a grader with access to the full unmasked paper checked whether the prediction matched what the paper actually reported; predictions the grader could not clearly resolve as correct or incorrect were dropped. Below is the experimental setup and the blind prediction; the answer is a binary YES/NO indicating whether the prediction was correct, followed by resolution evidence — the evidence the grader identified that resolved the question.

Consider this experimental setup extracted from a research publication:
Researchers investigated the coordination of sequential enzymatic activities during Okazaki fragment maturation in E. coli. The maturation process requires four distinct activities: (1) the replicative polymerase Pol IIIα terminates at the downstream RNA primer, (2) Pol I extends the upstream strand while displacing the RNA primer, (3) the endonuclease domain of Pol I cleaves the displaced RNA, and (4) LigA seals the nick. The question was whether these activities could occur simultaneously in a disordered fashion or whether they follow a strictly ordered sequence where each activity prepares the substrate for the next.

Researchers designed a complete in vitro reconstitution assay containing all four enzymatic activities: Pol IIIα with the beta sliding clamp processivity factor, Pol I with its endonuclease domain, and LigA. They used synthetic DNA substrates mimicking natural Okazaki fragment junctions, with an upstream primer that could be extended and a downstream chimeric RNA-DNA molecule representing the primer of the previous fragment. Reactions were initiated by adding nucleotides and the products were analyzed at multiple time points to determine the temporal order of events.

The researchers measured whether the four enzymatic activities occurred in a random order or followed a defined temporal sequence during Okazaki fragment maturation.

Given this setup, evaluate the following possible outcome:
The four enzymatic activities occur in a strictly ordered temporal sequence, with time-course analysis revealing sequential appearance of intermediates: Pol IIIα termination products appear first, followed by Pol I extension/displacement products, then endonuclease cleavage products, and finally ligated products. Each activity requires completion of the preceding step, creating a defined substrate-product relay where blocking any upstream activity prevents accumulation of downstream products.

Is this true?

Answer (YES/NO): NO